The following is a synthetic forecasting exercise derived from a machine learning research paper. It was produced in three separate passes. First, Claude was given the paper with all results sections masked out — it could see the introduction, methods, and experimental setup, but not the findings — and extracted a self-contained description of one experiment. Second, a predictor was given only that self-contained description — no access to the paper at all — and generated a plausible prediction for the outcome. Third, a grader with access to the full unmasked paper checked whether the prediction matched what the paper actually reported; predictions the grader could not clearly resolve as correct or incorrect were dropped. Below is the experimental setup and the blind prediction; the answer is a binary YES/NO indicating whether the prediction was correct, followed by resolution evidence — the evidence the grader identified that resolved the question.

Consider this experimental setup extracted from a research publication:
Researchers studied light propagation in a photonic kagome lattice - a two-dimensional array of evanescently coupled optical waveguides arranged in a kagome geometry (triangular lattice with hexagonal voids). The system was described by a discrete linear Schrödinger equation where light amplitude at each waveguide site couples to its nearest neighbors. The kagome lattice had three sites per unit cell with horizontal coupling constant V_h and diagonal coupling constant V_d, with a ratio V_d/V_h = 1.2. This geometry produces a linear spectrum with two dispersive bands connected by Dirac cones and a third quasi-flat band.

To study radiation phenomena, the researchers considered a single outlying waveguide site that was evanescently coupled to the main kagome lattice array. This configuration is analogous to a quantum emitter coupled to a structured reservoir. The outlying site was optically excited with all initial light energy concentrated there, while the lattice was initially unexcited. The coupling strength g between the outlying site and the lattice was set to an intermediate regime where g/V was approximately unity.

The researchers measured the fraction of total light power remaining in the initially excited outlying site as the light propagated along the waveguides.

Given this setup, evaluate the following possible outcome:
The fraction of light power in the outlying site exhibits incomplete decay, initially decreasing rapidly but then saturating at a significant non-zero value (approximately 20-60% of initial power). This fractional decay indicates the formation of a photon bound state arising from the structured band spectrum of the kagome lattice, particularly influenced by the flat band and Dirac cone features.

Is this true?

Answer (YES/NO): NO